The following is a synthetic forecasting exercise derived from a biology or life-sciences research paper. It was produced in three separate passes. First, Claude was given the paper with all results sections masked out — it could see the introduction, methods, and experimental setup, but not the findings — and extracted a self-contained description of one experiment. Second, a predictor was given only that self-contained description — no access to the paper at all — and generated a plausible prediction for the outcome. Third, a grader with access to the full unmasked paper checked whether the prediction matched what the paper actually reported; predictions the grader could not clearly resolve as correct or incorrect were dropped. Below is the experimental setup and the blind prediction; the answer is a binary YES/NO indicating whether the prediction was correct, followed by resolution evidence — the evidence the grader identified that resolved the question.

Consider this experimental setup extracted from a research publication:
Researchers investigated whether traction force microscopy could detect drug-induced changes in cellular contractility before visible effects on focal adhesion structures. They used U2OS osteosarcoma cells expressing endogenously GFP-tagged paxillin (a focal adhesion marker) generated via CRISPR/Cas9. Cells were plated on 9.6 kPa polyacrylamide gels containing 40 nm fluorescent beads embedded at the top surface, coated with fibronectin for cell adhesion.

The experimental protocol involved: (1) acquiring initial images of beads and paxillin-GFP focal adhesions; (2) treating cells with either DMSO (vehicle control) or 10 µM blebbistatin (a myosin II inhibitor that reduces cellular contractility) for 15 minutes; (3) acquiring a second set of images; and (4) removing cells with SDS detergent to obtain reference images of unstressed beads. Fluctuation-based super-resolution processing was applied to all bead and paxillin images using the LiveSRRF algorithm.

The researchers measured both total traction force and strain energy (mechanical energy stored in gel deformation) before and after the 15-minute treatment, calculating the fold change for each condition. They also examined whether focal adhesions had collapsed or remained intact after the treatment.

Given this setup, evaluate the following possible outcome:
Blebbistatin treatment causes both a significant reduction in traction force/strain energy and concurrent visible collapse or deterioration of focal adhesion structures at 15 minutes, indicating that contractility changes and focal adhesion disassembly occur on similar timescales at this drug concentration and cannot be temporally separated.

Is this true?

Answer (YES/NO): NO